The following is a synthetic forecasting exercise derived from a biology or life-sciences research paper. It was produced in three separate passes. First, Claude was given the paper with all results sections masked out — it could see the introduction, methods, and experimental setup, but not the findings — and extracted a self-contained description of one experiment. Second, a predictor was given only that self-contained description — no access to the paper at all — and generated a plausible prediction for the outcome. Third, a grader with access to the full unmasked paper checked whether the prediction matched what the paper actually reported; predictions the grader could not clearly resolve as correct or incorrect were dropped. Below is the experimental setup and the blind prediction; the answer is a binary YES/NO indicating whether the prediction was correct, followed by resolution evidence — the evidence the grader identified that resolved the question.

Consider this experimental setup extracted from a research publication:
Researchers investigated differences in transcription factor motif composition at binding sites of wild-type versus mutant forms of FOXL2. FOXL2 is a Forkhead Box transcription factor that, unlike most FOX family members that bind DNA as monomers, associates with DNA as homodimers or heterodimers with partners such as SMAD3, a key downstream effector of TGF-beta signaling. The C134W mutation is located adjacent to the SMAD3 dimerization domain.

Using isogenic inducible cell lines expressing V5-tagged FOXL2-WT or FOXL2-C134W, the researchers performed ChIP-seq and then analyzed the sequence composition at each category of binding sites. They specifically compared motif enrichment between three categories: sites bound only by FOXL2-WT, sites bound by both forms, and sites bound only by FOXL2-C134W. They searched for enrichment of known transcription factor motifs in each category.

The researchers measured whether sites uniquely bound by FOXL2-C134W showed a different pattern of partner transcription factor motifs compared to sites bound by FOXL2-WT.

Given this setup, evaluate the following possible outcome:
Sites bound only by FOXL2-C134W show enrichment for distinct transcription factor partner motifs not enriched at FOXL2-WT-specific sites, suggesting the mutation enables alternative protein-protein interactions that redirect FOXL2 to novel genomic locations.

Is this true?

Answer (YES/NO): YES